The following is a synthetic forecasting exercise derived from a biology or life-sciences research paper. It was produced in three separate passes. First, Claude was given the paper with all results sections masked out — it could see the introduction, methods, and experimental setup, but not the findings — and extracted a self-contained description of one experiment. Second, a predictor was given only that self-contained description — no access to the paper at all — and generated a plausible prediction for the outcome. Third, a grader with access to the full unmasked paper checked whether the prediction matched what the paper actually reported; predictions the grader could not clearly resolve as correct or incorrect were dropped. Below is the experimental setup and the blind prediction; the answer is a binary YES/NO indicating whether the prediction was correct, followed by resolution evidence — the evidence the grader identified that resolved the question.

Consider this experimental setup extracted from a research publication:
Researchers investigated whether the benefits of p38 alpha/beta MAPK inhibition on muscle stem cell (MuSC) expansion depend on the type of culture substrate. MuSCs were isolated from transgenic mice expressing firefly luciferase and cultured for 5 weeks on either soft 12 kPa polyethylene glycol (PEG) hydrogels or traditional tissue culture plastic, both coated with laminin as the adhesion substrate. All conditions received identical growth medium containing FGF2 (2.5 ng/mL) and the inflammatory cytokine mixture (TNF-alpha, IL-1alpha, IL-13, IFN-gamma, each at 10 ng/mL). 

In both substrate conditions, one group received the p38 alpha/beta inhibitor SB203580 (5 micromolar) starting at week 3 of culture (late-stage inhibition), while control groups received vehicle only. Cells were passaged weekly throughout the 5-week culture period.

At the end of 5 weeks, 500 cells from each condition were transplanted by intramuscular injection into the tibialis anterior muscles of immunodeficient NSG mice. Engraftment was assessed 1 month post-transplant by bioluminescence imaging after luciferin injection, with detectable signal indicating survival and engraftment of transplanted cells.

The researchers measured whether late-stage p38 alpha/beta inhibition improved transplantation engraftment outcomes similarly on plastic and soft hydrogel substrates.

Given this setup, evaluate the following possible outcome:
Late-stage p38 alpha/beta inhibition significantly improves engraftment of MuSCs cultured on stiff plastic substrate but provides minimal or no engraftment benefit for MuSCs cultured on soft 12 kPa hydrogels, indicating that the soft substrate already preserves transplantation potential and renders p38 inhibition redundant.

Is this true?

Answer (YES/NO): NO